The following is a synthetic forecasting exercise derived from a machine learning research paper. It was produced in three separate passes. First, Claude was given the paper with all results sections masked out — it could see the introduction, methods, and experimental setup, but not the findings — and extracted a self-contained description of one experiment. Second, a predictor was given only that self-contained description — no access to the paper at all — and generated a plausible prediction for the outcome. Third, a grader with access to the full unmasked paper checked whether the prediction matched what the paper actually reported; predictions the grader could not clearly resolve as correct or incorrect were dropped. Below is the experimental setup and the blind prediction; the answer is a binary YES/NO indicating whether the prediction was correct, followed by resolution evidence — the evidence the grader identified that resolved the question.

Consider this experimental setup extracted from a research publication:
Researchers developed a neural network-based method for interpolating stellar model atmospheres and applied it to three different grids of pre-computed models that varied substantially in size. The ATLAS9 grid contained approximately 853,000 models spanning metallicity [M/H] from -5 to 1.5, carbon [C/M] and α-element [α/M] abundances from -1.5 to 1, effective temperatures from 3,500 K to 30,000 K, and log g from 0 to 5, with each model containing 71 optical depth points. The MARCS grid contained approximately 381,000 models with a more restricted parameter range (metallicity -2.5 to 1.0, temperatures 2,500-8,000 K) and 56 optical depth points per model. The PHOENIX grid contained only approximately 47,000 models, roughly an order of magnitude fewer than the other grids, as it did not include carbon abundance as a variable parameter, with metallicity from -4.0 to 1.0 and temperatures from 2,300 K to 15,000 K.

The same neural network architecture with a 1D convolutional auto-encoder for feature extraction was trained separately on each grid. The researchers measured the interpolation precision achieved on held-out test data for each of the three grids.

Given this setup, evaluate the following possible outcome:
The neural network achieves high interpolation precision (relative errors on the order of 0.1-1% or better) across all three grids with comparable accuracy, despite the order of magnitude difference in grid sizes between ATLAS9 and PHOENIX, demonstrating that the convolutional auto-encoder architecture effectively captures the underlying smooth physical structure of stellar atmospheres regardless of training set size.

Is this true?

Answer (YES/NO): NO